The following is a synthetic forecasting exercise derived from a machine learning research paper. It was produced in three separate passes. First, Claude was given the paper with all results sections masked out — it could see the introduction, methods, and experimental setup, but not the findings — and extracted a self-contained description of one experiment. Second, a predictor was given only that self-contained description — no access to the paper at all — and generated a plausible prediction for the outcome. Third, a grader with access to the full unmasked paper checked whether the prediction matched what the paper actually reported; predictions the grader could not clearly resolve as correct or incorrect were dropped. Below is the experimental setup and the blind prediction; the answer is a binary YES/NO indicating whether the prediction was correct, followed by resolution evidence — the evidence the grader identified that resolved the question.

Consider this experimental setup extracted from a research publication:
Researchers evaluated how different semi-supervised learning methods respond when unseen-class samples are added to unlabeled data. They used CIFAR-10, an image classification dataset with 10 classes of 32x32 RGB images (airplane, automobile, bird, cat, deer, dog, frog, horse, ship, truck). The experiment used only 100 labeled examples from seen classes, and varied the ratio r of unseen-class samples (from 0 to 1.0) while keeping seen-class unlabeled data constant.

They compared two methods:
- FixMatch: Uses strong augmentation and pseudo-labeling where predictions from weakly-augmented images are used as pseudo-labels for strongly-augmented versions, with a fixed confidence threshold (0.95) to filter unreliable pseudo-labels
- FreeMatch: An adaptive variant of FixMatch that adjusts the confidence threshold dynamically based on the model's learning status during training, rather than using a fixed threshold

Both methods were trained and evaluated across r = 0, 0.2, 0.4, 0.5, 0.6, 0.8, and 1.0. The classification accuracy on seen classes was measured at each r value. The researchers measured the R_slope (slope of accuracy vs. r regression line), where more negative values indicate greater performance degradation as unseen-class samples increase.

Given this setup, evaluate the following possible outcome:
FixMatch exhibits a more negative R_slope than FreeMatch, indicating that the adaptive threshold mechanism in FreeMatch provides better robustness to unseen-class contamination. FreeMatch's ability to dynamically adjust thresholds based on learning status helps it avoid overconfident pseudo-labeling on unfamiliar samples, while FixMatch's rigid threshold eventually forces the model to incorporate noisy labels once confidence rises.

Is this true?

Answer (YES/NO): NO